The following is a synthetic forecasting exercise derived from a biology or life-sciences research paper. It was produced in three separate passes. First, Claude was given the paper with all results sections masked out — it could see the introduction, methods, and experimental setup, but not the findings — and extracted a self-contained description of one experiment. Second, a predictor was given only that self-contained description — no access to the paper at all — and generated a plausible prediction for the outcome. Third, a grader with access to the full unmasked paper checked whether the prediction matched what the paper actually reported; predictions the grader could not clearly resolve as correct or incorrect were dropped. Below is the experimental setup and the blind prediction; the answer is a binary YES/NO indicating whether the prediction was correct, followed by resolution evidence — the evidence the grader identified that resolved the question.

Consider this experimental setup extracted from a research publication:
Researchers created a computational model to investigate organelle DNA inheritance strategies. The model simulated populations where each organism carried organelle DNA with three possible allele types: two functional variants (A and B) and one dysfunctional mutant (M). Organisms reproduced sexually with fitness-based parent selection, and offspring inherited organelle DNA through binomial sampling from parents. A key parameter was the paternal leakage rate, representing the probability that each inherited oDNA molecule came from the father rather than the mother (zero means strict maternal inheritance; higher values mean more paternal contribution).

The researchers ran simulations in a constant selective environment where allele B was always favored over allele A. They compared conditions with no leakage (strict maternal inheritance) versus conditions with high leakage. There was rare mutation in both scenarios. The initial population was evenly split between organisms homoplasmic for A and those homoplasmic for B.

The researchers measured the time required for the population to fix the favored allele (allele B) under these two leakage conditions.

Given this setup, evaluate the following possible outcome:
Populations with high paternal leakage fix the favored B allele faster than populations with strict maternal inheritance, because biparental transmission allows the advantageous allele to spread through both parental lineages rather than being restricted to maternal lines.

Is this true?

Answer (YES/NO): NO